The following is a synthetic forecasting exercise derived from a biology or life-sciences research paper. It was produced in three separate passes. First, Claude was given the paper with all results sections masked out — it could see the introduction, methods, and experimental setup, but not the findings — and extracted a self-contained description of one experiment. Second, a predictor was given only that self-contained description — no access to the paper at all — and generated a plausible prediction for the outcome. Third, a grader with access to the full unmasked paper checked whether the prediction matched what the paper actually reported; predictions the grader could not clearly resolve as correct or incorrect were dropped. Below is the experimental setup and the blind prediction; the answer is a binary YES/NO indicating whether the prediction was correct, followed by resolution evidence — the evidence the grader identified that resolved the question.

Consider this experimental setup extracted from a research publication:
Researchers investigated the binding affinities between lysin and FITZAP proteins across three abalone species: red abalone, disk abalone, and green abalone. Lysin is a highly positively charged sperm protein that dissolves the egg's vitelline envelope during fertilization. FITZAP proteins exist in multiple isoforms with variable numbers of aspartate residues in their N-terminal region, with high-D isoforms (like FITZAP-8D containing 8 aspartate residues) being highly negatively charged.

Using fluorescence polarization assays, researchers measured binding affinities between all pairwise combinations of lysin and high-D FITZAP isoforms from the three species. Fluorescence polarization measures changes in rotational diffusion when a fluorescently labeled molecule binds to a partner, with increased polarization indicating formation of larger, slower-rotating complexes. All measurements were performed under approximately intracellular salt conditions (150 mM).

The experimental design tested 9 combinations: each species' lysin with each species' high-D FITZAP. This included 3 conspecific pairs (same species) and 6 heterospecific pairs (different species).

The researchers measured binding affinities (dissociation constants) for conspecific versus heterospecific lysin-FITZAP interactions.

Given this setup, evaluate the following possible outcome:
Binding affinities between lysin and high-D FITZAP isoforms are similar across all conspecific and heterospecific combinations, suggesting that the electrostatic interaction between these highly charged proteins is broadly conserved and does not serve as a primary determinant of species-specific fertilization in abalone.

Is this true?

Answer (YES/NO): NO